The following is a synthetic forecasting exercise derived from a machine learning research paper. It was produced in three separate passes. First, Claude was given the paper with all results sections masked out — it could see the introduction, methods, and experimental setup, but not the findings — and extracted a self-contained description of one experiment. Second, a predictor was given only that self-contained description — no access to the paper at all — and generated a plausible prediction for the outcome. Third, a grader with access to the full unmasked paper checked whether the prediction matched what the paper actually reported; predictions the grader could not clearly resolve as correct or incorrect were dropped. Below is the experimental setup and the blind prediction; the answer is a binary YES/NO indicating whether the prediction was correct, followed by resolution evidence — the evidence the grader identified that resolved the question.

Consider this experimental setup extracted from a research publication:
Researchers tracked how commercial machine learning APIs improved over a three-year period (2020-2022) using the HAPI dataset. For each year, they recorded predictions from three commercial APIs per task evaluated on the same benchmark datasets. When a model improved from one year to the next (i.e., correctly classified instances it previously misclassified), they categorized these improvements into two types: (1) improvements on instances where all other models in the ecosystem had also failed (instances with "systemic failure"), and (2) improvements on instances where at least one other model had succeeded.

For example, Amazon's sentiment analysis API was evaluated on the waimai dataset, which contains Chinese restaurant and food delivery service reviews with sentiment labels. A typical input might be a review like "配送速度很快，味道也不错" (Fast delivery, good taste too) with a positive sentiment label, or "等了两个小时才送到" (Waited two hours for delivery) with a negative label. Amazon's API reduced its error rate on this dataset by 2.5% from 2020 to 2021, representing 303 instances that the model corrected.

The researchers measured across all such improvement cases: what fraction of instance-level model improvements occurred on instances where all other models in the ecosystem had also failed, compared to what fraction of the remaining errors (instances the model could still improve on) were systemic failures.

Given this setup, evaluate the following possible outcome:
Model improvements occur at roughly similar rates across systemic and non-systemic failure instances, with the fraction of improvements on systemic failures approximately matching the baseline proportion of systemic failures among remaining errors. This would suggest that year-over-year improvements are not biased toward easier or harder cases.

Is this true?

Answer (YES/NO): NO